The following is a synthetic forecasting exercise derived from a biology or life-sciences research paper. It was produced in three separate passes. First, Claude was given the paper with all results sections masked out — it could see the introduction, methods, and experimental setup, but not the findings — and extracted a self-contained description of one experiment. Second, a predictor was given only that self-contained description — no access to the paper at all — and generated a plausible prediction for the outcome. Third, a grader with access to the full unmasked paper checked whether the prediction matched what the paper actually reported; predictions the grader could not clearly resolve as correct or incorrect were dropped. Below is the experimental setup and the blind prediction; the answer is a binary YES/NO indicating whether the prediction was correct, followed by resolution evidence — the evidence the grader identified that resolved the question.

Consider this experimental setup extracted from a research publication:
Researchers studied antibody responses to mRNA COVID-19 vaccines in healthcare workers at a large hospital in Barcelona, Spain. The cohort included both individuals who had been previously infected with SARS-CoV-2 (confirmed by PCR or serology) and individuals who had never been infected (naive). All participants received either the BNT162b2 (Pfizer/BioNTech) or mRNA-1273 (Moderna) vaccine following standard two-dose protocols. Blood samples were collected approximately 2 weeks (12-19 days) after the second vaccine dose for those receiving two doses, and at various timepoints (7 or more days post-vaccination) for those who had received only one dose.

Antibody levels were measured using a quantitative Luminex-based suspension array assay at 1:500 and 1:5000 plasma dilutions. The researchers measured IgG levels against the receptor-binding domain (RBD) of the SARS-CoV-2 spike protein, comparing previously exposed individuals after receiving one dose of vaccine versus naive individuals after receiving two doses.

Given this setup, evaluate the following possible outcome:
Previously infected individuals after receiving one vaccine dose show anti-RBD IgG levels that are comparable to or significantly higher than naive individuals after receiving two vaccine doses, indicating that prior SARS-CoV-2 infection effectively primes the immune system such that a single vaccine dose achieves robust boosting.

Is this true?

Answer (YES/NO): YES